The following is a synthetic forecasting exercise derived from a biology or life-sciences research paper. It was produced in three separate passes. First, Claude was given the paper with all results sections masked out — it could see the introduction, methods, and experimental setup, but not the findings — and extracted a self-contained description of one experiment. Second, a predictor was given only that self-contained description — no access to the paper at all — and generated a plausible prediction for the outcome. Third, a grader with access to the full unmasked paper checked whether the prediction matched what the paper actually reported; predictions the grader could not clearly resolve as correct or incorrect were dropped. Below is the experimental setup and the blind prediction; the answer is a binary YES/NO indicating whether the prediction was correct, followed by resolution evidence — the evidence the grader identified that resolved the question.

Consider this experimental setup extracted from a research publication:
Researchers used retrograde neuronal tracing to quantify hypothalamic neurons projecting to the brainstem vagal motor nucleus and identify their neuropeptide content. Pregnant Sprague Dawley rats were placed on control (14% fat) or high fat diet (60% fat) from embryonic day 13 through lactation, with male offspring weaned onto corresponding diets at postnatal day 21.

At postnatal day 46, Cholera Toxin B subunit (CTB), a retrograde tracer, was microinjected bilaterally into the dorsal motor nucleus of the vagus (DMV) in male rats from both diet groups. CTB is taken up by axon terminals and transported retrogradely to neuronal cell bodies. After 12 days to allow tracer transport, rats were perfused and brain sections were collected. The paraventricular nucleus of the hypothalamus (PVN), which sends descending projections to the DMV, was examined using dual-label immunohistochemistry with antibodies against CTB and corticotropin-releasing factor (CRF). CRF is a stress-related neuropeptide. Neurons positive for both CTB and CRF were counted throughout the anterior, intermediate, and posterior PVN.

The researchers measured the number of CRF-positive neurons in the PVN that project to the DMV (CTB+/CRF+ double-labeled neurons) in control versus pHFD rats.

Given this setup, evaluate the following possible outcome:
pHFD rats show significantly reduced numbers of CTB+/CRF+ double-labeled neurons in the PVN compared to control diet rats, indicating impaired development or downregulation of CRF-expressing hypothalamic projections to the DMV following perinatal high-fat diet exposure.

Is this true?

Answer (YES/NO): NO